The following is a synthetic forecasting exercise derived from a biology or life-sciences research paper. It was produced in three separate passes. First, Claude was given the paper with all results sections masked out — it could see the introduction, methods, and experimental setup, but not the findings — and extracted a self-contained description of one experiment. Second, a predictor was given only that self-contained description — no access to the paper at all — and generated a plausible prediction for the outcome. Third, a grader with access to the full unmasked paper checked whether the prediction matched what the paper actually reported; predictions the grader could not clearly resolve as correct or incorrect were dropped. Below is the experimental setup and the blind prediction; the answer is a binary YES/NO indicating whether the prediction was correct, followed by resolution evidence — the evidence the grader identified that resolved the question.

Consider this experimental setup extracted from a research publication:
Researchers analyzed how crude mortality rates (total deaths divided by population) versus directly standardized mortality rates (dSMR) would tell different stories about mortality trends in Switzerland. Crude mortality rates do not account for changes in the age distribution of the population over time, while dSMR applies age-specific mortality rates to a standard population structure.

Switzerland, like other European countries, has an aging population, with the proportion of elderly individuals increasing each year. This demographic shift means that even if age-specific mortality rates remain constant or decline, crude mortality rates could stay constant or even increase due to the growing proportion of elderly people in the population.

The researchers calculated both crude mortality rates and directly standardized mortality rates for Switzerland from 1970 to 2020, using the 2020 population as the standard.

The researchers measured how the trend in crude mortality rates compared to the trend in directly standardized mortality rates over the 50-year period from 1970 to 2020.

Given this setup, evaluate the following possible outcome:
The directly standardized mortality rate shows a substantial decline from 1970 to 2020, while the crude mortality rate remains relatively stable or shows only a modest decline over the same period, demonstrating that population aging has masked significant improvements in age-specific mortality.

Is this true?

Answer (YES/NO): YES